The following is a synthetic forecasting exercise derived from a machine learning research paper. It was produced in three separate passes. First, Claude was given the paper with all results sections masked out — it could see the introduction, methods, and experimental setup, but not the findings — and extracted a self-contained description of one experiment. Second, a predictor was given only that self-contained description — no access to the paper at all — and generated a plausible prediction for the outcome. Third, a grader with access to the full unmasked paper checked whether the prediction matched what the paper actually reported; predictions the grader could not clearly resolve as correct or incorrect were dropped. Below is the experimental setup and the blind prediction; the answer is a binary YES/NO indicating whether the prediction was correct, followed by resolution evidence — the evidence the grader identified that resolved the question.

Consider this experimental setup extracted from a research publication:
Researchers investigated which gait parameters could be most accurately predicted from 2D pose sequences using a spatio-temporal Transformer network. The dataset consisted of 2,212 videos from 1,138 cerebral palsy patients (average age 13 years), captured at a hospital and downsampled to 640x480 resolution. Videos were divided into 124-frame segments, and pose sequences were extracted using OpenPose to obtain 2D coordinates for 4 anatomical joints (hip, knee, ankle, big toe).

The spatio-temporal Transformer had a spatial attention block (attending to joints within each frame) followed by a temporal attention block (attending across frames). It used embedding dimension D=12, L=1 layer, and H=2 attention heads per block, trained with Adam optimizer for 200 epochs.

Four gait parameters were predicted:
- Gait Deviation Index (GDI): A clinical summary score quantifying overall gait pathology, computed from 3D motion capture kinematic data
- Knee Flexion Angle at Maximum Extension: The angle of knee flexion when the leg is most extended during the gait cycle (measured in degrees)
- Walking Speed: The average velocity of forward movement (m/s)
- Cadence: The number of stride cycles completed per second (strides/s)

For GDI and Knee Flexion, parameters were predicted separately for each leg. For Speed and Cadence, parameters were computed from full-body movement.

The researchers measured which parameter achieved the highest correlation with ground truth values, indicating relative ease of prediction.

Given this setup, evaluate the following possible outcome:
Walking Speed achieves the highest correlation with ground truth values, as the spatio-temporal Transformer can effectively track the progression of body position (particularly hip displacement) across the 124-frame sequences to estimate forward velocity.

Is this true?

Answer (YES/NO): NO